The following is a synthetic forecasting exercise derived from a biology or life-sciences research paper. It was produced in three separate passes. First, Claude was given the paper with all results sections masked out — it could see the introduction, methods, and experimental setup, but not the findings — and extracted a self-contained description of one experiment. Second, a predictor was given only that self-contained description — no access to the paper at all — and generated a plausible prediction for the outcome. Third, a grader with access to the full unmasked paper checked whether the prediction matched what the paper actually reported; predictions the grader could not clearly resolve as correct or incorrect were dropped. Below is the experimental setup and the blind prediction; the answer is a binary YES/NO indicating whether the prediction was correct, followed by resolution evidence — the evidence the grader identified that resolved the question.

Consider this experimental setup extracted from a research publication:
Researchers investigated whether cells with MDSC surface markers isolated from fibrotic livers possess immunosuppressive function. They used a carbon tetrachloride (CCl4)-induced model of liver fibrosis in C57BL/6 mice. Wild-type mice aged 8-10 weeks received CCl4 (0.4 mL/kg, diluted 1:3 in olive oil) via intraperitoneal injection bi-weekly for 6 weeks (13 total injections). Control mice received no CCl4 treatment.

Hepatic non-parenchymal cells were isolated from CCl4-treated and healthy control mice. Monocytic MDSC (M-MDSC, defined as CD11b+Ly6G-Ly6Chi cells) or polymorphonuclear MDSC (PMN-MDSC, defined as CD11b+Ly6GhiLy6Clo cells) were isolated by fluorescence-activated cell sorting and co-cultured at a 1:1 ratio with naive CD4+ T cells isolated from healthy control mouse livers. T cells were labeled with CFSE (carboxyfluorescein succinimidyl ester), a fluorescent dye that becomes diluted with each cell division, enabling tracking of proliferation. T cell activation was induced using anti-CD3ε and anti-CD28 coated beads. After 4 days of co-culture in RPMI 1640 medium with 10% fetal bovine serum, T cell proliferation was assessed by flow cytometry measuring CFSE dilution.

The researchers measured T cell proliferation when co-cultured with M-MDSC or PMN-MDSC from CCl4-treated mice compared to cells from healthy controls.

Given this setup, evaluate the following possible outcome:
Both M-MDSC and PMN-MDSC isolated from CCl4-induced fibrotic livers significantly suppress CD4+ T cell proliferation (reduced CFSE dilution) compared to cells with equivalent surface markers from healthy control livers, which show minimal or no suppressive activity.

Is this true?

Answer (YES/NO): YES